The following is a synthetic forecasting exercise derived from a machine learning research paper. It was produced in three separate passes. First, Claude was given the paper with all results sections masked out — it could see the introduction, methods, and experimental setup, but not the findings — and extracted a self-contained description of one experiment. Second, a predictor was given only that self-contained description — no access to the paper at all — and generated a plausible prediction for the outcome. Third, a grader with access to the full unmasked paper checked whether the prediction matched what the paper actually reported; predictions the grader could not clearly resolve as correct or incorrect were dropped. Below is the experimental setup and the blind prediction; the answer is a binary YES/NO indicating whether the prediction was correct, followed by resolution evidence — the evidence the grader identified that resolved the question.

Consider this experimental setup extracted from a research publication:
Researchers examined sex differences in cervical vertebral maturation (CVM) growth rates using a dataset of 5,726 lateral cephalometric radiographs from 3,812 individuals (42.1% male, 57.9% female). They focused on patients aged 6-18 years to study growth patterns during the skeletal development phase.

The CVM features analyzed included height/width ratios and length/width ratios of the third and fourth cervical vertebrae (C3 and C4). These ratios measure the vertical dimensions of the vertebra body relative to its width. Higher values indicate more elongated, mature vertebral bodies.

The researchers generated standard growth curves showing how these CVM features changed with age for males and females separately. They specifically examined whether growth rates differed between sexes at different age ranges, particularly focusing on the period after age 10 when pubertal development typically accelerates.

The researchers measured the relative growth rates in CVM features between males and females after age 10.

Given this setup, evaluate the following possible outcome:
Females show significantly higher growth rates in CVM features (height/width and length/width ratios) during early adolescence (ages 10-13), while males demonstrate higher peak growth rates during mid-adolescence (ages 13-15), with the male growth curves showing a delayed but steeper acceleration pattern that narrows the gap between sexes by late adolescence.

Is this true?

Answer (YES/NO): NO